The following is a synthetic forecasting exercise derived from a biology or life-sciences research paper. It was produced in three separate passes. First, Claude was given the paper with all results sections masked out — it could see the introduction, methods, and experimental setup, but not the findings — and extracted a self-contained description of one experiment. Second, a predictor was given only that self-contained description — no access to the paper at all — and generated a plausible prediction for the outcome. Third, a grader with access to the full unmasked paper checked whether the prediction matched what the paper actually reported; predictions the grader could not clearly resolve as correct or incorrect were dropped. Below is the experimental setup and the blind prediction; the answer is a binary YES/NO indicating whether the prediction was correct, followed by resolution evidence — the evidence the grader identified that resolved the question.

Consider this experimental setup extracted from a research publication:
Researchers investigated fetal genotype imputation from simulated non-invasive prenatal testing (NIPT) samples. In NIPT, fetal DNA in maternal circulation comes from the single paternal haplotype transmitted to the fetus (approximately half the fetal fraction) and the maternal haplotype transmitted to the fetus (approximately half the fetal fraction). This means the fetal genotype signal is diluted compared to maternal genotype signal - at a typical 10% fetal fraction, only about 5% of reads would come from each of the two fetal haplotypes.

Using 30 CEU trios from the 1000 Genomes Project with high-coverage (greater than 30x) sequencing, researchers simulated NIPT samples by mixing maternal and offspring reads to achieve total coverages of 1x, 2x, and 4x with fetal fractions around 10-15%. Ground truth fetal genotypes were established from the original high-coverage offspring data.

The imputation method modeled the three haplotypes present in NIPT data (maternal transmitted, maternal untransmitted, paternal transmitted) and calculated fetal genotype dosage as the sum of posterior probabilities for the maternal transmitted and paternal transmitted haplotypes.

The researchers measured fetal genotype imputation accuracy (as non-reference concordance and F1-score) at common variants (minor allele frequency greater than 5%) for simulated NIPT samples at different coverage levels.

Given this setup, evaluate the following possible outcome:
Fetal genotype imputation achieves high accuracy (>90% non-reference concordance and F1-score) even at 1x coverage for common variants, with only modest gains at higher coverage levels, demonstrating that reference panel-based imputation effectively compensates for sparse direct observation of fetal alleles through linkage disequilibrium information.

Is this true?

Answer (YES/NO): NO